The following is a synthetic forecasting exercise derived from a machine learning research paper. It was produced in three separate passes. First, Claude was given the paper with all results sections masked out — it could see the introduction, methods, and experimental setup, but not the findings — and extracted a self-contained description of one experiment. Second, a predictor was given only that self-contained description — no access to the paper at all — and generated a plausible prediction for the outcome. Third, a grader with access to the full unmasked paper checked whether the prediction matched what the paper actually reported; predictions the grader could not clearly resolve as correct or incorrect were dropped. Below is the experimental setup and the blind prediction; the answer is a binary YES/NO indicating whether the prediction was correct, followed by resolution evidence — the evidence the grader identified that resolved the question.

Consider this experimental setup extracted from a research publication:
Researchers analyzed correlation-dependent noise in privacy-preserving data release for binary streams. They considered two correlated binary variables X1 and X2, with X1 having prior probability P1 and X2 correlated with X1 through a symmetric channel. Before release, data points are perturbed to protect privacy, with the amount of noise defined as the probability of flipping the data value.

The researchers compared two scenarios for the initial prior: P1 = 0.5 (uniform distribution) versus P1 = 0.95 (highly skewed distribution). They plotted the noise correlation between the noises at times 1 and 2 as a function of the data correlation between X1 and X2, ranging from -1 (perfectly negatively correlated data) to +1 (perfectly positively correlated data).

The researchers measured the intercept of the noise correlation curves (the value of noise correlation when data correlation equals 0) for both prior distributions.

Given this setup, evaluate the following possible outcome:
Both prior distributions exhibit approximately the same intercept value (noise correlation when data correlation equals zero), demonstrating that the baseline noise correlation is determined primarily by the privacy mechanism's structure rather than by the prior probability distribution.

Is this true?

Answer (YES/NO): NO